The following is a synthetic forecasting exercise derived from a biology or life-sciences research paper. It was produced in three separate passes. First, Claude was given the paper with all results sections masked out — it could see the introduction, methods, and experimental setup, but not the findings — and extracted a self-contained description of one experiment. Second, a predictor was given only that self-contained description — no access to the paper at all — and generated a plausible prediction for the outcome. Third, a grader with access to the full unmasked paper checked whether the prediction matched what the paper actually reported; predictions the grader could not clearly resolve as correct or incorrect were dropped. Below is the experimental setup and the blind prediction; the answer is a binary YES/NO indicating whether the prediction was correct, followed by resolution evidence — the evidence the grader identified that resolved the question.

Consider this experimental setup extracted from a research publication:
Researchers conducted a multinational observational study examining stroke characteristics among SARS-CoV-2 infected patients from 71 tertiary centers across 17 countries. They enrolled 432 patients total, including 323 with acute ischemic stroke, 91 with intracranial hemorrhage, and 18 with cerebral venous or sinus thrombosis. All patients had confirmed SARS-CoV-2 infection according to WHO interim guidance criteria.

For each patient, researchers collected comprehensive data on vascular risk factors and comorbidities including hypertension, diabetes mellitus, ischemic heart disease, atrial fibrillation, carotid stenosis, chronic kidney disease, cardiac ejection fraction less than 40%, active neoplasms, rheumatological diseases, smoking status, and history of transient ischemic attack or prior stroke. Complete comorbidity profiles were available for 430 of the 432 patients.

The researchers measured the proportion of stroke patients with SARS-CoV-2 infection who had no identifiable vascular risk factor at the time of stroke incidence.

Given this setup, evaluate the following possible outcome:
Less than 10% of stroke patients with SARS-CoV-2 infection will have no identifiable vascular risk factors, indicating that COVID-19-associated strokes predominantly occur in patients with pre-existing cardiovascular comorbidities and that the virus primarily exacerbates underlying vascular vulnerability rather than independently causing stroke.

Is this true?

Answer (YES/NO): NO